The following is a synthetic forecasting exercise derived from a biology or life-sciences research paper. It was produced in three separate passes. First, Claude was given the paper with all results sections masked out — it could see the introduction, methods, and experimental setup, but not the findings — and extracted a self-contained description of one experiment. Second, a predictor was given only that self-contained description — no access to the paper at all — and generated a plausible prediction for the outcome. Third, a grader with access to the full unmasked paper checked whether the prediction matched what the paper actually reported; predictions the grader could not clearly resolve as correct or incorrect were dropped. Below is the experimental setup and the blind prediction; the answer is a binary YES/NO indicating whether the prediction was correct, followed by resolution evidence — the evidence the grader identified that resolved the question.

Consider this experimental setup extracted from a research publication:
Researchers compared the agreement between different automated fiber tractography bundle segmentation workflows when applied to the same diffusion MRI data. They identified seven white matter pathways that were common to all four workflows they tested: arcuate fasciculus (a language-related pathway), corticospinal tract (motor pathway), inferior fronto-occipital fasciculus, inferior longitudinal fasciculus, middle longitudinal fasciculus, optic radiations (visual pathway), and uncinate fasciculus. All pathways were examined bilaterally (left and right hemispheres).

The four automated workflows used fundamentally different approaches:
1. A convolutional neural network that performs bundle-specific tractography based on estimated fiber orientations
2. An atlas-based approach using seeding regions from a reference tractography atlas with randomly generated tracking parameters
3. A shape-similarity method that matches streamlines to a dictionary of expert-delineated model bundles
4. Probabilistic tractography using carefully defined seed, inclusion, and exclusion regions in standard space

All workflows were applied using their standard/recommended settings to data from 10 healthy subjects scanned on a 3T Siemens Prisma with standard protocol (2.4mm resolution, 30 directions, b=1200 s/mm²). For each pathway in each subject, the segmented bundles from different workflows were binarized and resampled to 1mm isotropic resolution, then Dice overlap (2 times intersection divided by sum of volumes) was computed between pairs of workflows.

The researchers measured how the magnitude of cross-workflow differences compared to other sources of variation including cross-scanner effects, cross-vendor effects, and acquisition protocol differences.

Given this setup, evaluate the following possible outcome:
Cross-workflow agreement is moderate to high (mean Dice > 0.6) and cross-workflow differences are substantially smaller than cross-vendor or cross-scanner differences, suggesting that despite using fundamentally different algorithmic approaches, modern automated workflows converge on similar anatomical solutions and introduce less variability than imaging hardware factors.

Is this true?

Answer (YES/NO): NO